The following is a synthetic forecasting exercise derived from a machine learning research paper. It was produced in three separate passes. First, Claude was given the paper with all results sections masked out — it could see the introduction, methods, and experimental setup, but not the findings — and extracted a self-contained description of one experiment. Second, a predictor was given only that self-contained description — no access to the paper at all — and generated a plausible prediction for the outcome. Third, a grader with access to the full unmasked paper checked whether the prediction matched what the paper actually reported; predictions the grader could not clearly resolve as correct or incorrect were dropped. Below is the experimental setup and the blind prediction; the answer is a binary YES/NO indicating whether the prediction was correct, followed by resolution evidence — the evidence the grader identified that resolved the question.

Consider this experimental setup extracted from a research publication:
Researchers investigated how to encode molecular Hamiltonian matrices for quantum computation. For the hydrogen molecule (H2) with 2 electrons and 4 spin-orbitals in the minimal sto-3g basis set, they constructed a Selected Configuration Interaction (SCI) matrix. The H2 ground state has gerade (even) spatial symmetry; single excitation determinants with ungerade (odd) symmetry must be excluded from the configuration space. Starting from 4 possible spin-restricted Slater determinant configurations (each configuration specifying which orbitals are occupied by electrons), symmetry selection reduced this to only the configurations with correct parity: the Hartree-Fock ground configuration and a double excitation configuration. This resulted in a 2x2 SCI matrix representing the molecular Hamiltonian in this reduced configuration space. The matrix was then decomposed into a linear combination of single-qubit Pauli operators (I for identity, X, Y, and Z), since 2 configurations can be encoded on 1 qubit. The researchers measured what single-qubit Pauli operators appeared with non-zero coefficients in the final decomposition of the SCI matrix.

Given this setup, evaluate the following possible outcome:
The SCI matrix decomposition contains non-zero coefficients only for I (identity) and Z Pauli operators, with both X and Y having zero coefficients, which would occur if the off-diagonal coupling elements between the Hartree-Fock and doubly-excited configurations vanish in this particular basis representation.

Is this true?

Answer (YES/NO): NO